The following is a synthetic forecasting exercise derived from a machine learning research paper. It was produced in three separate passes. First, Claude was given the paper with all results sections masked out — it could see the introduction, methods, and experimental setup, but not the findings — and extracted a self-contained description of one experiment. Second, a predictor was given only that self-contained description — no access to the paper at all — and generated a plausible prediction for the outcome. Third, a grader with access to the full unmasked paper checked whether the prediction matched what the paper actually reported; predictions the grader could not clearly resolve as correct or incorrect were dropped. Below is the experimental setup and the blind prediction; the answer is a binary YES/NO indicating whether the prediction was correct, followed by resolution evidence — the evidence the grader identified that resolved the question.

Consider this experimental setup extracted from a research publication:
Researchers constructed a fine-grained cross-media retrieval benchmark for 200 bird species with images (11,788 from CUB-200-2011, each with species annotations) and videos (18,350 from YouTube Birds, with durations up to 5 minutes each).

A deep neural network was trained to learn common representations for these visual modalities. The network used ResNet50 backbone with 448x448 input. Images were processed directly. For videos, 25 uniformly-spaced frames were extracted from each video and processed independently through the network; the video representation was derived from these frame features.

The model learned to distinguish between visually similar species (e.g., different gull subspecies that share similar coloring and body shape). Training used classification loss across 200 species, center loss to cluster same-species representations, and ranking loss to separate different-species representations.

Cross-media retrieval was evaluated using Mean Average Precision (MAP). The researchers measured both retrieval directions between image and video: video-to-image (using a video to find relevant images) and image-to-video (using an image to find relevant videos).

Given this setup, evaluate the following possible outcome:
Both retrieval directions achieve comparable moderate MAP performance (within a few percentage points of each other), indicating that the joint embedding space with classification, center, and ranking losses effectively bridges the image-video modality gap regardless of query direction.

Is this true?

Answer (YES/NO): YES